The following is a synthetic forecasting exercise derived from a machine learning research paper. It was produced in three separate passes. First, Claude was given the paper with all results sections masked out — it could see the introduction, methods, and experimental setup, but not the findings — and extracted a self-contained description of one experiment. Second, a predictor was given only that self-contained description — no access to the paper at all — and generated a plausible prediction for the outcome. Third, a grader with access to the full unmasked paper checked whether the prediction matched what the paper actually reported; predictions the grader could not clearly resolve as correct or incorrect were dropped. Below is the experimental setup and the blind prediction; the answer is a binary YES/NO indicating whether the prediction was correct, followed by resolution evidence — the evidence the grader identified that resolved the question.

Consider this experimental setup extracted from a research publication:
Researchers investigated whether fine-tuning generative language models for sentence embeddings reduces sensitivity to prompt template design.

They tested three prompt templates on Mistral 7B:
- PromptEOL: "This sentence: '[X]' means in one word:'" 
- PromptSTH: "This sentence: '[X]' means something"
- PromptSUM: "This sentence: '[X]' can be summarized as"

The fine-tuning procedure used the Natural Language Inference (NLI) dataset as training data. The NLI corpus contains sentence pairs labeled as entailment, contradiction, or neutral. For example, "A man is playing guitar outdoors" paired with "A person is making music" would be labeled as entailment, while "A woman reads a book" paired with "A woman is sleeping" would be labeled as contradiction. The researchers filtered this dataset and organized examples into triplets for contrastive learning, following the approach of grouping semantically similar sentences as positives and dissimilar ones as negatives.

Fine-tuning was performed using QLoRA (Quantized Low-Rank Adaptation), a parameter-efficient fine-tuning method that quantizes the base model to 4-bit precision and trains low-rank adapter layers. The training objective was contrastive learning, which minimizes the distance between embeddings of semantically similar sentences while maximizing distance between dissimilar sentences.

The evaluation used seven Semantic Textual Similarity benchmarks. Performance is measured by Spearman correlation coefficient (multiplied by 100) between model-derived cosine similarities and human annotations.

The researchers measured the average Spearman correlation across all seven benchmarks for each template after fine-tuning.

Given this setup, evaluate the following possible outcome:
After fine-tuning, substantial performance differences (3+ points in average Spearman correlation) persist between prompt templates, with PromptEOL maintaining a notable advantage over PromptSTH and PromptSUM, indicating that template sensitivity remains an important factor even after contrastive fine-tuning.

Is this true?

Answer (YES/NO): NO